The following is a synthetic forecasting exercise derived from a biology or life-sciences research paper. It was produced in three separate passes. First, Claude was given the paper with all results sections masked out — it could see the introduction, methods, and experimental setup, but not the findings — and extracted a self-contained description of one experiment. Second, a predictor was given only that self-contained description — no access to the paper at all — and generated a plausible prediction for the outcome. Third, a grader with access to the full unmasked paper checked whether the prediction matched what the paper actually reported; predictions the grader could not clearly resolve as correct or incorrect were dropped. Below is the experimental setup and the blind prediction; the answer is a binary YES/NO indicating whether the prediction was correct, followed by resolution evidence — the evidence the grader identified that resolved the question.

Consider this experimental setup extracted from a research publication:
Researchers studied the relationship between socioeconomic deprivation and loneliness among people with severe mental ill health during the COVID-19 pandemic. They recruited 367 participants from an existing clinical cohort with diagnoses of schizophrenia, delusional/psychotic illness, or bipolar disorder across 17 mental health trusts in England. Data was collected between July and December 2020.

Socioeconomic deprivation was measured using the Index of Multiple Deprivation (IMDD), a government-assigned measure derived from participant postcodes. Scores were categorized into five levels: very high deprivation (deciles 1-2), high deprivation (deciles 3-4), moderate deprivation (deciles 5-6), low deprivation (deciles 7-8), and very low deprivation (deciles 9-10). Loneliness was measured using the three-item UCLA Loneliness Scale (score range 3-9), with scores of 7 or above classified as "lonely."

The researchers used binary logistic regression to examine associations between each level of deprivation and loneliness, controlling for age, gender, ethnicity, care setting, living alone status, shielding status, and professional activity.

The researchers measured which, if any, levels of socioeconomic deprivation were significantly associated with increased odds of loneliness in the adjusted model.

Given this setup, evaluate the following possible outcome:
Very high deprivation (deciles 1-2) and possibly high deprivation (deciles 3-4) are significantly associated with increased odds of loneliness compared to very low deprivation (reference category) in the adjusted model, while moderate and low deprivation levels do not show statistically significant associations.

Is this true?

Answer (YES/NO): NO